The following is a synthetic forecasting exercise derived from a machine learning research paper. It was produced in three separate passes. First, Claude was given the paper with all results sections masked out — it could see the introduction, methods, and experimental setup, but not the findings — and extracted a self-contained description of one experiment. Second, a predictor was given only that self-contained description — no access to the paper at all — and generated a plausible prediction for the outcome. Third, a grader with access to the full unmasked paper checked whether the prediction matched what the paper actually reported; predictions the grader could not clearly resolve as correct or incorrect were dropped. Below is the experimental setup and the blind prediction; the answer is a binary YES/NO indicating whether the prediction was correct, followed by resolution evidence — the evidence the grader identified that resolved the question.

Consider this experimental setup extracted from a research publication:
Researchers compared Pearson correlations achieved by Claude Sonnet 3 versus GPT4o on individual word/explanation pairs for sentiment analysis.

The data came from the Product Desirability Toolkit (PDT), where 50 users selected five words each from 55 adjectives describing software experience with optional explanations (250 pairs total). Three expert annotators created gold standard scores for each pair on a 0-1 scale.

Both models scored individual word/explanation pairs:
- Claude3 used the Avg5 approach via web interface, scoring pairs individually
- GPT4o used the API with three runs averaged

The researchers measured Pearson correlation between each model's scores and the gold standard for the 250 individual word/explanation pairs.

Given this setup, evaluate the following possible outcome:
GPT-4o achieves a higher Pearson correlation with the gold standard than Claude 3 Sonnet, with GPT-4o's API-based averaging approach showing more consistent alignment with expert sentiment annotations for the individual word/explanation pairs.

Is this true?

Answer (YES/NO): NO